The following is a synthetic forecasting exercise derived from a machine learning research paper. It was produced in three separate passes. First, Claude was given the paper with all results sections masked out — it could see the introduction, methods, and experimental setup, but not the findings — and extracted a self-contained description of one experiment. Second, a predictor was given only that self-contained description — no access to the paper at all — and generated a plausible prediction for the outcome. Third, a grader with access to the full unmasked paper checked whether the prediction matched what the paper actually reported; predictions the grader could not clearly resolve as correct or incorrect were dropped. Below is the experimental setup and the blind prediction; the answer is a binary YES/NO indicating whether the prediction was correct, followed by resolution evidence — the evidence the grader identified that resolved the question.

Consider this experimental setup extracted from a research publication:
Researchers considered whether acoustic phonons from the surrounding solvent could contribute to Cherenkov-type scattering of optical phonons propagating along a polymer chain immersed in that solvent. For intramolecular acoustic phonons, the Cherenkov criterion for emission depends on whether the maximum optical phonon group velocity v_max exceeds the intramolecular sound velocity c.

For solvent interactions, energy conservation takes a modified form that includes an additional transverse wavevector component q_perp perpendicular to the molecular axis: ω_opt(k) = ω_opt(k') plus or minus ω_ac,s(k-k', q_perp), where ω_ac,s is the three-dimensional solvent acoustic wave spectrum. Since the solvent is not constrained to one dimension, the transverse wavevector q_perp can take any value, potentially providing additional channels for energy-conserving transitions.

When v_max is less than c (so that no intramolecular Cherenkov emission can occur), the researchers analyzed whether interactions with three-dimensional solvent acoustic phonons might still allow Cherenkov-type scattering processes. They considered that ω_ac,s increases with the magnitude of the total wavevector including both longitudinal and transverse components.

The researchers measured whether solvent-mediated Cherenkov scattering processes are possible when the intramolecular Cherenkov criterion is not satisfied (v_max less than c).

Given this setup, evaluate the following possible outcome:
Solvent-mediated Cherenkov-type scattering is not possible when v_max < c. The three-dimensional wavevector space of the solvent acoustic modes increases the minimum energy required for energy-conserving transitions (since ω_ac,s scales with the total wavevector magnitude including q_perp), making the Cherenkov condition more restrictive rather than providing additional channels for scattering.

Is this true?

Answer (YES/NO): NO